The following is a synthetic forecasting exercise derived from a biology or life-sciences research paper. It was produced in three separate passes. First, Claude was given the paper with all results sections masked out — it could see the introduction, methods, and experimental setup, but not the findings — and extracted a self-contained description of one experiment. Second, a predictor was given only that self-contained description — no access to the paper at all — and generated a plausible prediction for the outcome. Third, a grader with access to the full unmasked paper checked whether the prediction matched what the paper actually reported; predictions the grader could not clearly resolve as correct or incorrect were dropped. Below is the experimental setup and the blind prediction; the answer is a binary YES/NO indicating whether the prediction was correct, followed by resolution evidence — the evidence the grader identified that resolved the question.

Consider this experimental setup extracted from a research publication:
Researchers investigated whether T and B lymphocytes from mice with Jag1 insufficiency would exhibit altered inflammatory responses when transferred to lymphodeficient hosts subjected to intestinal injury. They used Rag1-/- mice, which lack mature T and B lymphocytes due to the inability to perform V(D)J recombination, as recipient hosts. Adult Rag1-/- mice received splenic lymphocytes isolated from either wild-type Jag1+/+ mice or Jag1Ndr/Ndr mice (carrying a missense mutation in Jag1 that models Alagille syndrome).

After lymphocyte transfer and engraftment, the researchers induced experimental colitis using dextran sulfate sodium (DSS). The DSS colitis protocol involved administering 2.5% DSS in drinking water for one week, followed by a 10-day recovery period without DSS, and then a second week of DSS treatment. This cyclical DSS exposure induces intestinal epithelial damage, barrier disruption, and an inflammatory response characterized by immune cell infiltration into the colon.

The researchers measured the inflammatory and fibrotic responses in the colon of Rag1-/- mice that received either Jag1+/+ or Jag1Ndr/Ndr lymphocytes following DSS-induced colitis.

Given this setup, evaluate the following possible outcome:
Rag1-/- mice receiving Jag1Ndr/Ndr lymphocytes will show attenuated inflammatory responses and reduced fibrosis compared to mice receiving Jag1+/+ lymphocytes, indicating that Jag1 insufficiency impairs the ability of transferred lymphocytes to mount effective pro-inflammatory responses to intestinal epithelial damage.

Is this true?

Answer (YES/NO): NO